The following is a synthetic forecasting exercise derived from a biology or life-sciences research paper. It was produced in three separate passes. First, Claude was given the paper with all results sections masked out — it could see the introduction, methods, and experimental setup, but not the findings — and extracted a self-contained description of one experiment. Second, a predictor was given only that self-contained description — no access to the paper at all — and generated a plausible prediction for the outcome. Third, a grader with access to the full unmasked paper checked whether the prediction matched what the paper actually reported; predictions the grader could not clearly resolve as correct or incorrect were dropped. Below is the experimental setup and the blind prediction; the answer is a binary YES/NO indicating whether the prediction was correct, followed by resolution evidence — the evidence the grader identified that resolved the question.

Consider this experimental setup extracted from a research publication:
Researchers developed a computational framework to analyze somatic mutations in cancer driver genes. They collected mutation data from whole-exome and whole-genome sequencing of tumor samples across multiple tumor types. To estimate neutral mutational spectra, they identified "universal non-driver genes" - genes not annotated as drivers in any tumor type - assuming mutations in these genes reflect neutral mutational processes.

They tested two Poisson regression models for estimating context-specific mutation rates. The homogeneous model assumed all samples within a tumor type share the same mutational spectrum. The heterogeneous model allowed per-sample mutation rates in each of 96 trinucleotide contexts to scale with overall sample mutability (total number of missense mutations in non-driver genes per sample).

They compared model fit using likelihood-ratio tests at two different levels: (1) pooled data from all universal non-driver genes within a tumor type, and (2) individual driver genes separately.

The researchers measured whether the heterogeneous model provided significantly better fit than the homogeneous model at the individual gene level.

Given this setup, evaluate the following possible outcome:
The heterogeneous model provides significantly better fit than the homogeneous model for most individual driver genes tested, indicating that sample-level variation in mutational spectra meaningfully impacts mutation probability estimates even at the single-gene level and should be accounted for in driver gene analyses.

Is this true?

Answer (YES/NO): NO